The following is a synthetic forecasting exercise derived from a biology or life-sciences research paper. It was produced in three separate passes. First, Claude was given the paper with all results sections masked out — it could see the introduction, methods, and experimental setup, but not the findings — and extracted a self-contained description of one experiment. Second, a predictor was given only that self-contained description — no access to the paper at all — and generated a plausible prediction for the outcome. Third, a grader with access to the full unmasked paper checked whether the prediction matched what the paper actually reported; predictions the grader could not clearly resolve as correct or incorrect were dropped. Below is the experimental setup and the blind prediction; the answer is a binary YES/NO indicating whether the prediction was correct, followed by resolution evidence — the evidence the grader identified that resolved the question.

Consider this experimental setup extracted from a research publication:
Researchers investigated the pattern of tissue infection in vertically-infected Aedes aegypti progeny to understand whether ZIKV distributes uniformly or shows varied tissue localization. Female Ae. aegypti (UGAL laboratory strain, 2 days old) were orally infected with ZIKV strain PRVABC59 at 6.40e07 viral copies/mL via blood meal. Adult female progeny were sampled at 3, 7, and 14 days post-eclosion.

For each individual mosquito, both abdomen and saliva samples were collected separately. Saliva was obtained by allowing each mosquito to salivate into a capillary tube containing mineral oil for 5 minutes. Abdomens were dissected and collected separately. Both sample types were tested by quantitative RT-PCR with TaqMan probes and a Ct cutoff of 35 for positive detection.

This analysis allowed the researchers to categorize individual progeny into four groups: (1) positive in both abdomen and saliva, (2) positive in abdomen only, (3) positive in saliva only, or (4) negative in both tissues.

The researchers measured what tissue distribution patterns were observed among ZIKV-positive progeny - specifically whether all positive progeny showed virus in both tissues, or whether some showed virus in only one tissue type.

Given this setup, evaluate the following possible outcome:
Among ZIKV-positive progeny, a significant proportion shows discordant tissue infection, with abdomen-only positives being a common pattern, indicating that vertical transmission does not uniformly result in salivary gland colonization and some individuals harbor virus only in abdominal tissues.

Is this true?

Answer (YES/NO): YES